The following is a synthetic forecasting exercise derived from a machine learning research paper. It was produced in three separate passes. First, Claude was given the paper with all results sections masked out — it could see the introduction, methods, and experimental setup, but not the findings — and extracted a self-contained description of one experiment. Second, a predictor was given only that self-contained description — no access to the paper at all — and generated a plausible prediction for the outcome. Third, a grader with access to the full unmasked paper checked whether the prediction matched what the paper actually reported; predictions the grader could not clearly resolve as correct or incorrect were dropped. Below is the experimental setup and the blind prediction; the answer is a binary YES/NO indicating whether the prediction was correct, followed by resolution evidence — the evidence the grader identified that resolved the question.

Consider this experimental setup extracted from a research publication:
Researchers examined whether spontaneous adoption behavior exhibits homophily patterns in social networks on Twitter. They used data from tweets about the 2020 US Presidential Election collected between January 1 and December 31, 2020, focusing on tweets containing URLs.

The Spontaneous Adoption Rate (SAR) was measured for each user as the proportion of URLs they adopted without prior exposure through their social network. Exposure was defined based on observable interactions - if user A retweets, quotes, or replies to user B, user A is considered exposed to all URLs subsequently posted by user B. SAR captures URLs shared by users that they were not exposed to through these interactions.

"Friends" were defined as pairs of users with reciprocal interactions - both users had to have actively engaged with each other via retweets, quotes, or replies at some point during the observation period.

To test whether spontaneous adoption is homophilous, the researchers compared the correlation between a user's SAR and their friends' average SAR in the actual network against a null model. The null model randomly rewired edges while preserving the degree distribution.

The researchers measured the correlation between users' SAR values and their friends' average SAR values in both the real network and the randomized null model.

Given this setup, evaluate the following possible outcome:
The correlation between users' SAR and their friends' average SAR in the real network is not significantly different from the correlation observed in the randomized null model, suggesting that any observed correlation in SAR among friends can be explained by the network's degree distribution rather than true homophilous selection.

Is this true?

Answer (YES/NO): NO